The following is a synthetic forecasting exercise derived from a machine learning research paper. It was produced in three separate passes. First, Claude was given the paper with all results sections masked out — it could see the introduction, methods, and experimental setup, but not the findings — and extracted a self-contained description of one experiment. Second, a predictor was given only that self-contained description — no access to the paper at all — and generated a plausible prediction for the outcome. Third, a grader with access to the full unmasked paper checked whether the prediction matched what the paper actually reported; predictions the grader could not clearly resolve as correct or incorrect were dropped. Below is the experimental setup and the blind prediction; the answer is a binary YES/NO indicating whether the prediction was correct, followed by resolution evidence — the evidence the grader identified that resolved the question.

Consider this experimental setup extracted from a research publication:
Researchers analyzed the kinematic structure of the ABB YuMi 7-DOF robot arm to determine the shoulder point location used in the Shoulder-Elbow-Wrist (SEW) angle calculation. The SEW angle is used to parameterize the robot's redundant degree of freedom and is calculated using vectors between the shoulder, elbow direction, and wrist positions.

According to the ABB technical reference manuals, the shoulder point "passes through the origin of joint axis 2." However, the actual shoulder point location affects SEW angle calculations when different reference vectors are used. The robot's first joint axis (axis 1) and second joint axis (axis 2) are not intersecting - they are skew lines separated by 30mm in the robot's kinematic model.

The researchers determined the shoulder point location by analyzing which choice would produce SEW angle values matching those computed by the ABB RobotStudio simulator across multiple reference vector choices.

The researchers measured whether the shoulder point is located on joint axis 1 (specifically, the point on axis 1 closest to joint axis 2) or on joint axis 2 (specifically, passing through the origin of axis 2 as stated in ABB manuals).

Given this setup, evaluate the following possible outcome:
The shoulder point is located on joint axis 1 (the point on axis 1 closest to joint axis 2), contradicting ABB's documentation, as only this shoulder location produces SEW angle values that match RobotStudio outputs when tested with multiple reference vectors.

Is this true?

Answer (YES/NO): YES